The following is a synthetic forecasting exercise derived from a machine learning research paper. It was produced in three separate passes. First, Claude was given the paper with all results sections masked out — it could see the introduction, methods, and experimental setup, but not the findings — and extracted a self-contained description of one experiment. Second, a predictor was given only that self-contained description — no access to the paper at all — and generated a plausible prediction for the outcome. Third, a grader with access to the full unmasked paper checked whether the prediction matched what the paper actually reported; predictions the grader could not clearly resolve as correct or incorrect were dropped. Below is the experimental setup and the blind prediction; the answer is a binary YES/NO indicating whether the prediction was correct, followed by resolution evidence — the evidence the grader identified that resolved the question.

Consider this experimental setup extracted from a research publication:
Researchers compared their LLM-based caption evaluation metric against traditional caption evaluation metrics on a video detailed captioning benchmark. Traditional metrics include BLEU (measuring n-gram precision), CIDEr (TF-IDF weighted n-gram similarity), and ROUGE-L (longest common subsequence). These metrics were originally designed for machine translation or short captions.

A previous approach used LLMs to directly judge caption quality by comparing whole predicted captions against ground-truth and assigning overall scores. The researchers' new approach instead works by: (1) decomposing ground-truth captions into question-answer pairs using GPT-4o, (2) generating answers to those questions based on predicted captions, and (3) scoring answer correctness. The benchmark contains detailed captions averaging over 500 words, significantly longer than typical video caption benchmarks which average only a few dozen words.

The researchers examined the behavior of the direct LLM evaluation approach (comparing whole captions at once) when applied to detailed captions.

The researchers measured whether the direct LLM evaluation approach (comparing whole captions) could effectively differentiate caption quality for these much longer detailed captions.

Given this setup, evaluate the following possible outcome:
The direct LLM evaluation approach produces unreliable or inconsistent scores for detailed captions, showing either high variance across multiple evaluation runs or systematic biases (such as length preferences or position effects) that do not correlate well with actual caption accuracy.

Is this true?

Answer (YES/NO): YES